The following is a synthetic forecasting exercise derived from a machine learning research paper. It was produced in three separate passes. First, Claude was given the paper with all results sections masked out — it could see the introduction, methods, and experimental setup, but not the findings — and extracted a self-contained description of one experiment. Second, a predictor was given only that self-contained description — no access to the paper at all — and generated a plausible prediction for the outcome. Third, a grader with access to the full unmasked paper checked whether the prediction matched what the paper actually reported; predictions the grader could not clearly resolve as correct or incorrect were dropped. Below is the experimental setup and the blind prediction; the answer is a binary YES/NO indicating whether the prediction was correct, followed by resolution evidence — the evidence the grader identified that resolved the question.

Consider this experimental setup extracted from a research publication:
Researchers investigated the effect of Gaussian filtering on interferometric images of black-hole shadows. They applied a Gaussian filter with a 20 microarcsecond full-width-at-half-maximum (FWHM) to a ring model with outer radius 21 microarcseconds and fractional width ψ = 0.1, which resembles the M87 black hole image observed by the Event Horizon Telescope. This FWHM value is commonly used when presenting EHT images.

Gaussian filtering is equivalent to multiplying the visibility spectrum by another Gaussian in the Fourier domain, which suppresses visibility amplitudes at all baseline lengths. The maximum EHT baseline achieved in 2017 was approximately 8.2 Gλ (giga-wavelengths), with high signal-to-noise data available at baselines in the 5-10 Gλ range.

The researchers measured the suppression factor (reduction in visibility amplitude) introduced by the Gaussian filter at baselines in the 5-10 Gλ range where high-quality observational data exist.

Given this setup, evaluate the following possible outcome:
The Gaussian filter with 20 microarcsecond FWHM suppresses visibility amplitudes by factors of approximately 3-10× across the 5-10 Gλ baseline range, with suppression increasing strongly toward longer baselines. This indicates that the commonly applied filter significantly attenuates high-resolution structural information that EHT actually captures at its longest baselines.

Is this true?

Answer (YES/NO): NO